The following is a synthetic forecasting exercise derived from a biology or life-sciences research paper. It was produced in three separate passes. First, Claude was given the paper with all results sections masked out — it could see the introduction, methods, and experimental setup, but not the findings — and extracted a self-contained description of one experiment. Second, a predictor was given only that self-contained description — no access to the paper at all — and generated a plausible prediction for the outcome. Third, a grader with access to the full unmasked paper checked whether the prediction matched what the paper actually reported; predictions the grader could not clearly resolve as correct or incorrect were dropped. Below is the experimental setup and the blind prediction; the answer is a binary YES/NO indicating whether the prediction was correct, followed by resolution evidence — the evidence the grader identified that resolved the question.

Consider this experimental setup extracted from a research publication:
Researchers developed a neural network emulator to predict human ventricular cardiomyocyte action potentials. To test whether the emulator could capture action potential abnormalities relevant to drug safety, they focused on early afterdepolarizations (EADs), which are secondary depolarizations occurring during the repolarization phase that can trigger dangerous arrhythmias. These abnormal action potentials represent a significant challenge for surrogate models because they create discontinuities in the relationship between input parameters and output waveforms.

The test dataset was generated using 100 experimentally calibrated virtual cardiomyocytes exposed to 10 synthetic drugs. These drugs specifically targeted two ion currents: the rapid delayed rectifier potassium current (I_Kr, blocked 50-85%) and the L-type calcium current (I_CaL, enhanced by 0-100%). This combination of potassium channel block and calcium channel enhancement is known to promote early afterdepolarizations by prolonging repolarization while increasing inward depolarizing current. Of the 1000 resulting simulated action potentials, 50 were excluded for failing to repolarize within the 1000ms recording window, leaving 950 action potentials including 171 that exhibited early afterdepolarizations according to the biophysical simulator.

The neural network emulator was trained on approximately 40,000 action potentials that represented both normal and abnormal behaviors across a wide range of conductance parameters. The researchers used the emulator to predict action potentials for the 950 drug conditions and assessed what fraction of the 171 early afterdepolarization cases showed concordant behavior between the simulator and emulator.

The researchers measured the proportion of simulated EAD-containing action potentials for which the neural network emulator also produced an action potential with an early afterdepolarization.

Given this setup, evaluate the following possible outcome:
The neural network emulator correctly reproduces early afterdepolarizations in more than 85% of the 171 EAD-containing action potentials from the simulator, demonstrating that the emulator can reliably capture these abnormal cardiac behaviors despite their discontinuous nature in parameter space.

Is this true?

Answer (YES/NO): NO